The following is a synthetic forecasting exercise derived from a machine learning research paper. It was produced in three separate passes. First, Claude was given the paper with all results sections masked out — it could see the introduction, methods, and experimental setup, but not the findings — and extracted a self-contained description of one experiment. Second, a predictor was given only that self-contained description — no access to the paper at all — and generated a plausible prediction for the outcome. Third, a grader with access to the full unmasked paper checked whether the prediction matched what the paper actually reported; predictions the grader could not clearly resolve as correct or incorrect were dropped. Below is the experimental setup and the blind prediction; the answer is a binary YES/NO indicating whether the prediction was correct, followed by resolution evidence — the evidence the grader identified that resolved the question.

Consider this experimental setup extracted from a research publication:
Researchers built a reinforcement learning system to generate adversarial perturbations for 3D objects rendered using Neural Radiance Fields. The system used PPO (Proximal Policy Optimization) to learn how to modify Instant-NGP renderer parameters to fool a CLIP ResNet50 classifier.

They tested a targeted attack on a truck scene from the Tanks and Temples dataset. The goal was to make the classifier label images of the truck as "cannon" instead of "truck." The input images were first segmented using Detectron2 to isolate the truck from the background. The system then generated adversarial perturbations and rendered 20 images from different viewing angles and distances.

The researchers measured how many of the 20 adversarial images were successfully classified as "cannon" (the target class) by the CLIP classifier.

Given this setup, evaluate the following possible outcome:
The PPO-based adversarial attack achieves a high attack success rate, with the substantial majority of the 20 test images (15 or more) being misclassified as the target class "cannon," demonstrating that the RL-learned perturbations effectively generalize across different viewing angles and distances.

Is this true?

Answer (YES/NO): YES